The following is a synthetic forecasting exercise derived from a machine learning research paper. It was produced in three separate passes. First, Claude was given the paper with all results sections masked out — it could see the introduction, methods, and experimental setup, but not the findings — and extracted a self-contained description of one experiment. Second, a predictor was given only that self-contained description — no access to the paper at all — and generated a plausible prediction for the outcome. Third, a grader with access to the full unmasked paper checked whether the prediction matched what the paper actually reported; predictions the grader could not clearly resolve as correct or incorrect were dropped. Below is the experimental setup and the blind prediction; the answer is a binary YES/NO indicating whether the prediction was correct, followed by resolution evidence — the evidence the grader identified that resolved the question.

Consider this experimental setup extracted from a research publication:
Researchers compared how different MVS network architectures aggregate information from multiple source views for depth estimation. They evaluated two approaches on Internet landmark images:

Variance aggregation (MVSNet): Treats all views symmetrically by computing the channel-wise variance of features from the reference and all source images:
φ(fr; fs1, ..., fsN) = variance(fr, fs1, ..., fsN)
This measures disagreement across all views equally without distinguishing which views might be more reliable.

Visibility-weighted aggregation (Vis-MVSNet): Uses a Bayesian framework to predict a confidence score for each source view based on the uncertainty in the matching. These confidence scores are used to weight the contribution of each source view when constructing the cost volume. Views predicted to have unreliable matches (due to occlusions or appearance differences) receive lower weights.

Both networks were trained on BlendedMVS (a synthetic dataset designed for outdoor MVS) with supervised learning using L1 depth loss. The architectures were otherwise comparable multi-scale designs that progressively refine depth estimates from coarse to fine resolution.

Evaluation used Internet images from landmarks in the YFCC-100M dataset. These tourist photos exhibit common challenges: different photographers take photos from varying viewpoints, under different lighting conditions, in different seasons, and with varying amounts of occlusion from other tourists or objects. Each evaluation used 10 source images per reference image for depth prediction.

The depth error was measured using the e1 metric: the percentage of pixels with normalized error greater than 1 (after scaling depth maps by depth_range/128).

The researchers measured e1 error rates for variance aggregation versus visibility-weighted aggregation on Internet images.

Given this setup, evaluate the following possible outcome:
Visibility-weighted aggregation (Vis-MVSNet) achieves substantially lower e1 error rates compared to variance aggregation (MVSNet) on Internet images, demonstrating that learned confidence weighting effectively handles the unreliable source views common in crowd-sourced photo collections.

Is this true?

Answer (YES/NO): NO